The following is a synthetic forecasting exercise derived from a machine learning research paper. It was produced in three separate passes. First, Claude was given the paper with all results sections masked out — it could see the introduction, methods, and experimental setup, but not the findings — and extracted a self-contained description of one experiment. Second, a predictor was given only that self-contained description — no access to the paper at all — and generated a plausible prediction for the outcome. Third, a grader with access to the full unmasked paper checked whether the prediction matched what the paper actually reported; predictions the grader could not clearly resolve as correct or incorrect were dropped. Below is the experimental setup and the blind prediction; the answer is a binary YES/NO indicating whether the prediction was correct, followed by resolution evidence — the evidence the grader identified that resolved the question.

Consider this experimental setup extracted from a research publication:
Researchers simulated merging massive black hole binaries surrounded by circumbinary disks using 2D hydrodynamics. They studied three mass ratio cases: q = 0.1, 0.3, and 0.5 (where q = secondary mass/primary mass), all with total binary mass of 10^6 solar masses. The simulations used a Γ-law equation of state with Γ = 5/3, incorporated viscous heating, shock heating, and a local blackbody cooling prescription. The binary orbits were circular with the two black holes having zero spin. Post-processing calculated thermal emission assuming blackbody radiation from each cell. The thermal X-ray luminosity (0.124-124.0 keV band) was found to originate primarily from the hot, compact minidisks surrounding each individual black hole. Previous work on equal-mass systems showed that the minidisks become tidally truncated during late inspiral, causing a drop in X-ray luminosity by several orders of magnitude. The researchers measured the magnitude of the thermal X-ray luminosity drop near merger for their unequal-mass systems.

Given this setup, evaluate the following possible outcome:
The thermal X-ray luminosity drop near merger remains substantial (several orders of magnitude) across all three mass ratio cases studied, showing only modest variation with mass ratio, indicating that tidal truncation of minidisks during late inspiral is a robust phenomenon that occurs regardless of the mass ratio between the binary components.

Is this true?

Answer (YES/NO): YES